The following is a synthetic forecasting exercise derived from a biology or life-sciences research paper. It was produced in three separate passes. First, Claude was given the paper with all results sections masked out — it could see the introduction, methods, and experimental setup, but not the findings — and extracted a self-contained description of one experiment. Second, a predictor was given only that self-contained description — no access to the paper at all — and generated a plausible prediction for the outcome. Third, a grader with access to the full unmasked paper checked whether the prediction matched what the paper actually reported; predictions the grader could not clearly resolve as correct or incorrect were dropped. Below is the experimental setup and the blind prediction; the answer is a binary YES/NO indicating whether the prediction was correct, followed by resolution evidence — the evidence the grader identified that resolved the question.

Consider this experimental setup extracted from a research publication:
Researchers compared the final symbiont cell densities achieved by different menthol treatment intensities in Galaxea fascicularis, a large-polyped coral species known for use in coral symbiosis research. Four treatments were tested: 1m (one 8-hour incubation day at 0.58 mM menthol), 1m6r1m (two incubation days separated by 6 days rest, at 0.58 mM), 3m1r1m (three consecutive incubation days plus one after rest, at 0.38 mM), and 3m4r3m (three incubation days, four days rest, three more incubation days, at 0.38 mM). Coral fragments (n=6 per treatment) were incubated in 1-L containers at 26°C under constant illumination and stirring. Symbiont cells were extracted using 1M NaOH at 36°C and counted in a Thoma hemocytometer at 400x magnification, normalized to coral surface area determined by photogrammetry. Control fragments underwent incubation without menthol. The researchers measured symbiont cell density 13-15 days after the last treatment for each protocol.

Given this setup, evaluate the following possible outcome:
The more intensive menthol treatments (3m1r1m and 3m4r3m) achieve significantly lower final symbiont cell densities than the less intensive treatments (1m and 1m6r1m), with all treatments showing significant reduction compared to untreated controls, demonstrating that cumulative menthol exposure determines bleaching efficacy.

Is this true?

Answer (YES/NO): NO